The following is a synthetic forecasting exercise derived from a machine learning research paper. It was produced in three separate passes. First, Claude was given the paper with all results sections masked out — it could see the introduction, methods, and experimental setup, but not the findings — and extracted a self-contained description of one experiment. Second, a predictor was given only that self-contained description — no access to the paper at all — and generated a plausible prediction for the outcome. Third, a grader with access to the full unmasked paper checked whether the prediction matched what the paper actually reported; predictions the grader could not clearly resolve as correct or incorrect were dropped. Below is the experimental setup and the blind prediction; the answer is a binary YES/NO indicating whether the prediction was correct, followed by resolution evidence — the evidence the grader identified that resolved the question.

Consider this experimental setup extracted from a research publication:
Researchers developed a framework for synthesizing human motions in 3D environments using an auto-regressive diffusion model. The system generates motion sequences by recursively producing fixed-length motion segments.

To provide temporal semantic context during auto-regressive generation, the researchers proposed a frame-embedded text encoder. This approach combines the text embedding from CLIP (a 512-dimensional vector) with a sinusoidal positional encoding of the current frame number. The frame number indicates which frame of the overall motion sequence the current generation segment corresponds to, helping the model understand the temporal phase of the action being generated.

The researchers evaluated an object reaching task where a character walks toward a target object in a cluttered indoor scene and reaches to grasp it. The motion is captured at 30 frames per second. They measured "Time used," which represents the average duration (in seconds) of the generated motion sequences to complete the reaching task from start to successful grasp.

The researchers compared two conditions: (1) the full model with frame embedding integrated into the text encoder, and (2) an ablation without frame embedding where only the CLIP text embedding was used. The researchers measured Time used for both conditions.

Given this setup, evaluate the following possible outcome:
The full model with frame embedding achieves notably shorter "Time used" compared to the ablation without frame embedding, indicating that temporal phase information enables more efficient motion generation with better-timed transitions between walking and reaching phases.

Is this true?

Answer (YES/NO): YES